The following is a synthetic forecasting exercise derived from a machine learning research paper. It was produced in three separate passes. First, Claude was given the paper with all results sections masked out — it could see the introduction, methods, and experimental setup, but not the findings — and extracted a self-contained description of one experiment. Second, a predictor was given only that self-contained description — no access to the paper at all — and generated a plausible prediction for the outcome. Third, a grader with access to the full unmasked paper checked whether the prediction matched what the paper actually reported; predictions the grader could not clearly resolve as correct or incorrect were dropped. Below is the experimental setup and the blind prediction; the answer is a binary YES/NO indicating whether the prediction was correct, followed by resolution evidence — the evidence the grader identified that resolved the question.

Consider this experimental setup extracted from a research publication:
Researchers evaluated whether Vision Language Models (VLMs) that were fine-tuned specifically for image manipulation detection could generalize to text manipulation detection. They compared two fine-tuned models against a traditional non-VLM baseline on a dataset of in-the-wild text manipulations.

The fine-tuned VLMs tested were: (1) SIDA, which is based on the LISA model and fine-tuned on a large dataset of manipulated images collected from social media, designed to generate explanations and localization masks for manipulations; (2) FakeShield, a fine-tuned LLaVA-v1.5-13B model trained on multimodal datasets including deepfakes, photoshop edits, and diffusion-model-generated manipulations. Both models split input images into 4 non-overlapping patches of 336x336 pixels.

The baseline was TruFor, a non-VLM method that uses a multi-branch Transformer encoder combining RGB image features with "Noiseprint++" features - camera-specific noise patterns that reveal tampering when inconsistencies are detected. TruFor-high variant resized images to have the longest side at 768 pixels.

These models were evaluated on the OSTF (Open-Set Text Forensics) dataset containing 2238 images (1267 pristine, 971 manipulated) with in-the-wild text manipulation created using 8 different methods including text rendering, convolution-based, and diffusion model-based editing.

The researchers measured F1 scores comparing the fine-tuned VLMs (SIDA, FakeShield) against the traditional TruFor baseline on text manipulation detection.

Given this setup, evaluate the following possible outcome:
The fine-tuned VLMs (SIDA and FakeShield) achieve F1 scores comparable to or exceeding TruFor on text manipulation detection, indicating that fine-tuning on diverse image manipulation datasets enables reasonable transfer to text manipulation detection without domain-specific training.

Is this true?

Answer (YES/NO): NO